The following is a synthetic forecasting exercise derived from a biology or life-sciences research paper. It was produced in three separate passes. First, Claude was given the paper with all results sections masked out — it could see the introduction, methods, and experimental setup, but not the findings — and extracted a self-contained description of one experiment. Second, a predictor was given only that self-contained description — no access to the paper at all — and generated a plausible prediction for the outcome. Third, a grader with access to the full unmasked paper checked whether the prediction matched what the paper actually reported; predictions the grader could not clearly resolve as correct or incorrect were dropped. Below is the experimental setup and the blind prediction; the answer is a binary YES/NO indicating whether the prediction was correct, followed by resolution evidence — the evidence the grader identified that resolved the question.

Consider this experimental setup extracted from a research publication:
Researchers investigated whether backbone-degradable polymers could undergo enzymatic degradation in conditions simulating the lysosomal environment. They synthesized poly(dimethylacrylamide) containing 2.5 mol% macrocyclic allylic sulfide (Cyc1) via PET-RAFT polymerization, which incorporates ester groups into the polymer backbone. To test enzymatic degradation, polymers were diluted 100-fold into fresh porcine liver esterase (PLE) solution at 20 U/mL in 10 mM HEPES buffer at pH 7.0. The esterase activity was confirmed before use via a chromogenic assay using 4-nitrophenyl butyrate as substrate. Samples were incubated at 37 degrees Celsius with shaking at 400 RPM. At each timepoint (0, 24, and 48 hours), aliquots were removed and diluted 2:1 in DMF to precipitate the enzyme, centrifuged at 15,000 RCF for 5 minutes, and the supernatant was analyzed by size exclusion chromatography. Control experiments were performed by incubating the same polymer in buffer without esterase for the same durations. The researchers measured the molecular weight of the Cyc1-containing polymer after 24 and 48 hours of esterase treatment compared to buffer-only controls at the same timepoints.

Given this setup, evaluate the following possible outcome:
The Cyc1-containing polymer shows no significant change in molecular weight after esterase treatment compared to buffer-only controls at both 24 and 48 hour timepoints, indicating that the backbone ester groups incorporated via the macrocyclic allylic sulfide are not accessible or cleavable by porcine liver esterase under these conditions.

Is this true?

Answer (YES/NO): NO